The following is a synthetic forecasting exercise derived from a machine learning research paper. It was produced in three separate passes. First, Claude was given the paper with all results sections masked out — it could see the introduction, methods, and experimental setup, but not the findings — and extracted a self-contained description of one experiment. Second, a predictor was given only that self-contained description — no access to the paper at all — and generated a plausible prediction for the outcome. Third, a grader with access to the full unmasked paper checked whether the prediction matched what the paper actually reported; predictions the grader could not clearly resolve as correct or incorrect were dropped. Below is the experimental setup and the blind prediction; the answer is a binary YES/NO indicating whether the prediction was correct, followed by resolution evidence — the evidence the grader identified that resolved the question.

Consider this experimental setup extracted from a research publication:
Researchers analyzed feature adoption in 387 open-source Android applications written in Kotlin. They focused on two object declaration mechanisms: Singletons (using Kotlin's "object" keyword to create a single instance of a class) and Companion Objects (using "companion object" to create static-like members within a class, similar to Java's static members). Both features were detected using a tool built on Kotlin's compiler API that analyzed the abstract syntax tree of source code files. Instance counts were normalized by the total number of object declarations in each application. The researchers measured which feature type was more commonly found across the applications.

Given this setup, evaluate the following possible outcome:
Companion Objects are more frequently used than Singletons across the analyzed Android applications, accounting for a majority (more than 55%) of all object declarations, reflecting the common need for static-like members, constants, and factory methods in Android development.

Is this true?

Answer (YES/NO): NO